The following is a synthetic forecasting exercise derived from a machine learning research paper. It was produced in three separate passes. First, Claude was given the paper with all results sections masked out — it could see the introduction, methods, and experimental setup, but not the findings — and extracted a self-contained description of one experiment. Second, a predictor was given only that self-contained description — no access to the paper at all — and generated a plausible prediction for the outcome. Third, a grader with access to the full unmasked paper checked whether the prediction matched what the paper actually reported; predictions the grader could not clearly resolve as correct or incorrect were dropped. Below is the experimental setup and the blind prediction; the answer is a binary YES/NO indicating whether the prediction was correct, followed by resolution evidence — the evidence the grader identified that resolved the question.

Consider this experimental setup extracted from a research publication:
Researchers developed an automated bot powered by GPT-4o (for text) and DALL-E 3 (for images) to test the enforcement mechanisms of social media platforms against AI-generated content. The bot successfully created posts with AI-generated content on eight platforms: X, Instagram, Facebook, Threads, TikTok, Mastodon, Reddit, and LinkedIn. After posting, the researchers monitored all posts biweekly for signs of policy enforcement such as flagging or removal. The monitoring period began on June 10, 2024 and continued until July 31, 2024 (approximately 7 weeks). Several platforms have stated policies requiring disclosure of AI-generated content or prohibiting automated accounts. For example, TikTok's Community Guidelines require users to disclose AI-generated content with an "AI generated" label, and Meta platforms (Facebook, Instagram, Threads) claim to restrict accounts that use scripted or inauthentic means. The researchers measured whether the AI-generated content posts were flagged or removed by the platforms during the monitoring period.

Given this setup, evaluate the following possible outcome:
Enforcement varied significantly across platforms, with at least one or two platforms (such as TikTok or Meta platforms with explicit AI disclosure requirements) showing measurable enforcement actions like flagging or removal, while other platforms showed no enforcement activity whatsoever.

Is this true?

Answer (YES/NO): NO